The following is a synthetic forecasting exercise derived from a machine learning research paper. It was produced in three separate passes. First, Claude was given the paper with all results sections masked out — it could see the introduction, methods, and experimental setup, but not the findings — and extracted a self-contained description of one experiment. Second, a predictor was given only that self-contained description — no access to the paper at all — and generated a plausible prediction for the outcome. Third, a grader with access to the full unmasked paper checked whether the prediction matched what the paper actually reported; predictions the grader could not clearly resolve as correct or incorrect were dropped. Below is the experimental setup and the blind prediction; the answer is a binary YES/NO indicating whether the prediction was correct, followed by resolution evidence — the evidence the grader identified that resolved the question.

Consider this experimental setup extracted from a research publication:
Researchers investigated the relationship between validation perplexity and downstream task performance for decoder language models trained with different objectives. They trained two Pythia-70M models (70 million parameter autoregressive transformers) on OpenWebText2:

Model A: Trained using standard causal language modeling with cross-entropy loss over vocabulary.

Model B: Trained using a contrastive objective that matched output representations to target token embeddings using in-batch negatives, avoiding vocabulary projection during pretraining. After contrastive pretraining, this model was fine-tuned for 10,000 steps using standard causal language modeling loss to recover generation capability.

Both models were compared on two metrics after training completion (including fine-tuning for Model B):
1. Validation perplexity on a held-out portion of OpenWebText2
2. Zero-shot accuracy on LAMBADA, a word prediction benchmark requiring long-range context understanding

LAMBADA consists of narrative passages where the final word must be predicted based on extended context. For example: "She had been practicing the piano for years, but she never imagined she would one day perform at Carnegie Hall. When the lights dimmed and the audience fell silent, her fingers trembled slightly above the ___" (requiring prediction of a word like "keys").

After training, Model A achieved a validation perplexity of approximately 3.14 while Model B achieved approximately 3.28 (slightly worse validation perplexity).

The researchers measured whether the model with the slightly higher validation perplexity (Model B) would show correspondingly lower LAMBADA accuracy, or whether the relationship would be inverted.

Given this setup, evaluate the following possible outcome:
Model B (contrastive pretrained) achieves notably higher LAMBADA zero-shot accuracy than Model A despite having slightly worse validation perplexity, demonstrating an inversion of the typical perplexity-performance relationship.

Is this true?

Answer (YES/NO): YES